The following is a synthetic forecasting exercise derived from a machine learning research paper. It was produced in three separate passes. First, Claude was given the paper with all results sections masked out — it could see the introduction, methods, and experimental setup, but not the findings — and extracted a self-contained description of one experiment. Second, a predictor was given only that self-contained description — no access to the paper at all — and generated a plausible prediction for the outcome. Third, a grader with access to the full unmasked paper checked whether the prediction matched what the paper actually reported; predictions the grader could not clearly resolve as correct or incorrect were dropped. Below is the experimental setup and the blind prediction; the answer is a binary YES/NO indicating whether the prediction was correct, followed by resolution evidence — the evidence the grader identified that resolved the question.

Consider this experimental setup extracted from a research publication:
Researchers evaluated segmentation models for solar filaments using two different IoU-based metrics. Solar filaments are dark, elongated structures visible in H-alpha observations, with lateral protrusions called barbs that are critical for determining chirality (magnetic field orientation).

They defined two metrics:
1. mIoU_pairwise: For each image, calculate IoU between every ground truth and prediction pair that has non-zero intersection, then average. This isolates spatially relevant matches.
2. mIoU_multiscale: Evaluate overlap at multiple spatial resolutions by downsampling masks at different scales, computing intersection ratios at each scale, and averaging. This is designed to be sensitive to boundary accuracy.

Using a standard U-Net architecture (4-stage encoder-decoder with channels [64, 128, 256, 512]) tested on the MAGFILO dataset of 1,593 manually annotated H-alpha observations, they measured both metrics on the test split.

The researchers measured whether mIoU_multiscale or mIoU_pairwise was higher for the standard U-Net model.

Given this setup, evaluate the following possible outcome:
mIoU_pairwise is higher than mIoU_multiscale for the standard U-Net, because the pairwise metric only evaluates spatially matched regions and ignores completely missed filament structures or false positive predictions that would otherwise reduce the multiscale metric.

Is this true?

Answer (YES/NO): NO